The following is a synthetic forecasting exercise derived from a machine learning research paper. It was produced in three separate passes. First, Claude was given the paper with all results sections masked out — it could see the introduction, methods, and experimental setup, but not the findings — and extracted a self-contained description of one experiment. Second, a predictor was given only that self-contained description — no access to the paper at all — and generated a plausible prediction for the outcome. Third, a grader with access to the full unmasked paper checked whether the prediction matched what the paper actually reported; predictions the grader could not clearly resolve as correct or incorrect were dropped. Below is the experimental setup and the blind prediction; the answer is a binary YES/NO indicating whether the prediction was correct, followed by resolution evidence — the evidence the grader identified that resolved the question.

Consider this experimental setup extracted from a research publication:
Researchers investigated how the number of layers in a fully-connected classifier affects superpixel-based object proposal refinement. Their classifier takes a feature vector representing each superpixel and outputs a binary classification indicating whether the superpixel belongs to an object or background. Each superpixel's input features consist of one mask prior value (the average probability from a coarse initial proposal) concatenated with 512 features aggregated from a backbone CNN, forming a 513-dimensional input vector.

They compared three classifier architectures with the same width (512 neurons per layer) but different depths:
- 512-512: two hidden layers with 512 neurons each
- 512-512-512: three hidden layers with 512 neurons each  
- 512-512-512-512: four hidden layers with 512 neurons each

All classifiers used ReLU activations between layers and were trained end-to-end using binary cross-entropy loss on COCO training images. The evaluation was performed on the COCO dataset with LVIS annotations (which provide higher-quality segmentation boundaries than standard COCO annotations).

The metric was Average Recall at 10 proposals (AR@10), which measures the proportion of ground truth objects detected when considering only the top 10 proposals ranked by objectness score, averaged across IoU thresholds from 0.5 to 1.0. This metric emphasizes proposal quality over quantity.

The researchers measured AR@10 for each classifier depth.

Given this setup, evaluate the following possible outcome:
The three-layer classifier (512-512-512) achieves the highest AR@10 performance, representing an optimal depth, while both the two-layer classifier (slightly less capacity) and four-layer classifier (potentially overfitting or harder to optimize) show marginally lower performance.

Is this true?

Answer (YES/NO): YES